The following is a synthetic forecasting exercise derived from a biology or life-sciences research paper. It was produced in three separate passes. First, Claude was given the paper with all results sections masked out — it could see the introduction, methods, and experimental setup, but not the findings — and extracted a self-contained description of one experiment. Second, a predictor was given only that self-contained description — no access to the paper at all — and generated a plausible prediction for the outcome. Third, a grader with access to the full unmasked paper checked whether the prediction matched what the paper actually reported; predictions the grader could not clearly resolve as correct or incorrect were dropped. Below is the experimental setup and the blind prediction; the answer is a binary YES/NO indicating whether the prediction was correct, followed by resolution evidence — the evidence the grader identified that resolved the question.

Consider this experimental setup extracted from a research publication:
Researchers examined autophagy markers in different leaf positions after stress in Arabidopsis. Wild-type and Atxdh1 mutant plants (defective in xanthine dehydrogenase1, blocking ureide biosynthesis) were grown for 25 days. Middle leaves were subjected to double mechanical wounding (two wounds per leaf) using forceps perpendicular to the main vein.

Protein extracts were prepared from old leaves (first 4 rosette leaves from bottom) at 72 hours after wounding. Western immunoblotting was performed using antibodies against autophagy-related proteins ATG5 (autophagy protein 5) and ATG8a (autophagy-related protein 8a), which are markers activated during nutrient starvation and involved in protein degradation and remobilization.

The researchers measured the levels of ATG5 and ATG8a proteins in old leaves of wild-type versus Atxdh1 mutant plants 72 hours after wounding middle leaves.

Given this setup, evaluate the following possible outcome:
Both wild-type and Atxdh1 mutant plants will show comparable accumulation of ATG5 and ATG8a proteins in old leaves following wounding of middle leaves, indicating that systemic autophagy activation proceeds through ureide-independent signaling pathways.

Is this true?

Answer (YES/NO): NO